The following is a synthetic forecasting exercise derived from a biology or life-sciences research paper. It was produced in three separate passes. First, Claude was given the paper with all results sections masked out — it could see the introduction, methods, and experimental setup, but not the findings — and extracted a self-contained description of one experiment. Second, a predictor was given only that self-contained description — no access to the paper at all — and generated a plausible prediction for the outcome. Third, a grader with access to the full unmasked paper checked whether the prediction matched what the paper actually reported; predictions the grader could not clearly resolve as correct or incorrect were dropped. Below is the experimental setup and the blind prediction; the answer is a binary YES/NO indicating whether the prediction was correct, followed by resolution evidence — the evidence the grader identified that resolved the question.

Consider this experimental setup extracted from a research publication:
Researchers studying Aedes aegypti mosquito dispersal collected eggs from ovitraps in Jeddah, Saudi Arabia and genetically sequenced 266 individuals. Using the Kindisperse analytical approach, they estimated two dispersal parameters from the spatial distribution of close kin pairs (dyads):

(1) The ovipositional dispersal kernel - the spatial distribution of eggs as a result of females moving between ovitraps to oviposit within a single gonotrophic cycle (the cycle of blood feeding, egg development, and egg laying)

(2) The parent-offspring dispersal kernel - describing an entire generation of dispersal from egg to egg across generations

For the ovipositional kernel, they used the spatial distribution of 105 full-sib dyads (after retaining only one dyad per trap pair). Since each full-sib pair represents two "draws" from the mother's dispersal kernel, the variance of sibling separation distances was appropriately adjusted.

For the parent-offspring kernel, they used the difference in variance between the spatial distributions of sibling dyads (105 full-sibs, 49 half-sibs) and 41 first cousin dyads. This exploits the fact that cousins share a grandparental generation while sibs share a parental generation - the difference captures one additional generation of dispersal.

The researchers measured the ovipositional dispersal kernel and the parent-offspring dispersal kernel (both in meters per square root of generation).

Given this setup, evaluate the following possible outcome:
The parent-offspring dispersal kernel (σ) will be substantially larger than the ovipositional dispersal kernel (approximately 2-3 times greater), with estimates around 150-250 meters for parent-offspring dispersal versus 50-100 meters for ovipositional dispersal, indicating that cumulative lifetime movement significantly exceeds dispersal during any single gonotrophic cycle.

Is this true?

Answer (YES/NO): NO